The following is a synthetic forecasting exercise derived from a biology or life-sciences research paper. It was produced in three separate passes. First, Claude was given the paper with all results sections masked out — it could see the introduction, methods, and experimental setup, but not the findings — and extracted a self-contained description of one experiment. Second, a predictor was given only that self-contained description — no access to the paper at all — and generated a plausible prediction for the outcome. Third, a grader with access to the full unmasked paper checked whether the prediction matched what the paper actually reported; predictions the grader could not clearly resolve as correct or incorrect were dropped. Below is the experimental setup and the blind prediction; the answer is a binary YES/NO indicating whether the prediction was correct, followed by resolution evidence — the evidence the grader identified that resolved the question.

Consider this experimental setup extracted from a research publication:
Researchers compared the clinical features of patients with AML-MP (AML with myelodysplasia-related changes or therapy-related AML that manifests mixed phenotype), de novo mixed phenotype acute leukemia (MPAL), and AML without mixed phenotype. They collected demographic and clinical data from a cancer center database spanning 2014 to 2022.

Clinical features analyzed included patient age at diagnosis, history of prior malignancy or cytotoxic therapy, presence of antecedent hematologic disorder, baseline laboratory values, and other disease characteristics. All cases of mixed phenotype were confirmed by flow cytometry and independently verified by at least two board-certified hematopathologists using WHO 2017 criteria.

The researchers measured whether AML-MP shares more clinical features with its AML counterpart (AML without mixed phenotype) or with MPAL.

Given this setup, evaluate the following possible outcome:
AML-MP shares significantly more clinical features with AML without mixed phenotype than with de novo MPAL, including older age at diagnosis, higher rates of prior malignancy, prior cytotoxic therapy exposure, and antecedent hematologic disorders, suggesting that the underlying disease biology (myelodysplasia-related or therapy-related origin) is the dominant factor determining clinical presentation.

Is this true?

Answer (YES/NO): YES